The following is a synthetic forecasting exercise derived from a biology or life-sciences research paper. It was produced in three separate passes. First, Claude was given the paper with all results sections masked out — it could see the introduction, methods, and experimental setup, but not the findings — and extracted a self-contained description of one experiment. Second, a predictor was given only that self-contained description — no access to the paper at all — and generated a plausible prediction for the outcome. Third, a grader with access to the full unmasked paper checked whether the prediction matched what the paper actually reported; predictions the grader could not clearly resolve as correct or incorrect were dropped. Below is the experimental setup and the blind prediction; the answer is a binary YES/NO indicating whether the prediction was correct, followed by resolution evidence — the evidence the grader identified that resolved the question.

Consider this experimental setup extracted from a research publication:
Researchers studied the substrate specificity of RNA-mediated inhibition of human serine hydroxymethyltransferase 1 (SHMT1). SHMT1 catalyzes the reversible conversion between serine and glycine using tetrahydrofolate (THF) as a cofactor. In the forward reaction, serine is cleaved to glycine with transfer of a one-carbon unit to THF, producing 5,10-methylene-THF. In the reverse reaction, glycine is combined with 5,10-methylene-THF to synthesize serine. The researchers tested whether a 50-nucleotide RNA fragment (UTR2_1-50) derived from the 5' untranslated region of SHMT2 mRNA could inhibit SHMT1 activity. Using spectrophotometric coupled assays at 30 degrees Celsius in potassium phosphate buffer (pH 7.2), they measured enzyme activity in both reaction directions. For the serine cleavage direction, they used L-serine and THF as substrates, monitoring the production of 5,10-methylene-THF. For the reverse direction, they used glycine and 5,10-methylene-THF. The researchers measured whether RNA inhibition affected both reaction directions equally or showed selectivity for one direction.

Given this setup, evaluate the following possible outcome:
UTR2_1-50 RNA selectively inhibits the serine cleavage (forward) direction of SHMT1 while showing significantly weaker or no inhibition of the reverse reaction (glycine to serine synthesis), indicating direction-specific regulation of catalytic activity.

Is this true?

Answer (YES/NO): YES